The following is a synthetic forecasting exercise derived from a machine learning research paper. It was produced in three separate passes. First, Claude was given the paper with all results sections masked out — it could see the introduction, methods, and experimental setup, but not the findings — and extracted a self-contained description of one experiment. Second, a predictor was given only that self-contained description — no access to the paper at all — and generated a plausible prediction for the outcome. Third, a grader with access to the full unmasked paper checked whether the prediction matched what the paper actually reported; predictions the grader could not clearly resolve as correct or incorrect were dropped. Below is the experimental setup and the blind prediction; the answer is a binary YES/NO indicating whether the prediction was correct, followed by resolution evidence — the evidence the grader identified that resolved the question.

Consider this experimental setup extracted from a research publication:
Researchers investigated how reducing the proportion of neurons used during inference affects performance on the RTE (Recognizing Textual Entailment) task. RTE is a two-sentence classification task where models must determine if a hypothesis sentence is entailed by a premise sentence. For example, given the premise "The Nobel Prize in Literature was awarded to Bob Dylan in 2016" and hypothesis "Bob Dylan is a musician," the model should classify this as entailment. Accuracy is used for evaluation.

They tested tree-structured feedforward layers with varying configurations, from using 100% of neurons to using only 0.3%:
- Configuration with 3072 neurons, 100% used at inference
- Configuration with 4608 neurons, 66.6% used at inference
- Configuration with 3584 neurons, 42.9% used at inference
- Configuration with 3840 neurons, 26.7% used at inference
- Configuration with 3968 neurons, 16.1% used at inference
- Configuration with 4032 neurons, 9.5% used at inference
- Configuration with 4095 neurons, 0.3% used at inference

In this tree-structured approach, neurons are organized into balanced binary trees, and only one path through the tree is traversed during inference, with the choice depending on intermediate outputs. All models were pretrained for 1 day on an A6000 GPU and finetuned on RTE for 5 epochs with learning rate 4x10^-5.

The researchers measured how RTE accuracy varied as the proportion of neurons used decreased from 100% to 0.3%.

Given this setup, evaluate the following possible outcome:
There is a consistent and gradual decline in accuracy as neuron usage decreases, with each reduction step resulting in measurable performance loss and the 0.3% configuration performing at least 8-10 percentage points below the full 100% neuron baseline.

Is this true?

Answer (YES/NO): NO